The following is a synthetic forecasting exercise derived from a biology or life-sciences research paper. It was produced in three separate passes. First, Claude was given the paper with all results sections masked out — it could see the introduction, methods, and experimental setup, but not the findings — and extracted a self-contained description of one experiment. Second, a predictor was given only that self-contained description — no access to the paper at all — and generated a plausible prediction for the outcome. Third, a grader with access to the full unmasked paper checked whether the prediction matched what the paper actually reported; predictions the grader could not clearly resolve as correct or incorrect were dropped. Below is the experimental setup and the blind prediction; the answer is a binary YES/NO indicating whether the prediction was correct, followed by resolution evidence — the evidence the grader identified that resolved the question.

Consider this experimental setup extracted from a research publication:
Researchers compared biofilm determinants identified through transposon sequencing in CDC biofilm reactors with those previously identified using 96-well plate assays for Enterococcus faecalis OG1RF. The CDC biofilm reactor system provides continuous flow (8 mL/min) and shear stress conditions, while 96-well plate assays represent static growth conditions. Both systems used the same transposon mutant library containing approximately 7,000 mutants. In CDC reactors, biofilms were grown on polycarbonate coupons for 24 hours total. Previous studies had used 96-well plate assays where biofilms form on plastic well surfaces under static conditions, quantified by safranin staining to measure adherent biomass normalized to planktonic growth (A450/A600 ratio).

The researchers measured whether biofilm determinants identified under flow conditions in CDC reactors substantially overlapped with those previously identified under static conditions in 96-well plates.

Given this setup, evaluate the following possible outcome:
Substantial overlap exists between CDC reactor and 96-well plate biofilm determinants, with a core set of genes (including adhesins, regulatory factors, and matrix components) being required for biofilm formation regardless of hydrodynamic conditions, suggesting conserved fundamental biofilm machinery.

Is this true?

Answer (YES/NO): NO